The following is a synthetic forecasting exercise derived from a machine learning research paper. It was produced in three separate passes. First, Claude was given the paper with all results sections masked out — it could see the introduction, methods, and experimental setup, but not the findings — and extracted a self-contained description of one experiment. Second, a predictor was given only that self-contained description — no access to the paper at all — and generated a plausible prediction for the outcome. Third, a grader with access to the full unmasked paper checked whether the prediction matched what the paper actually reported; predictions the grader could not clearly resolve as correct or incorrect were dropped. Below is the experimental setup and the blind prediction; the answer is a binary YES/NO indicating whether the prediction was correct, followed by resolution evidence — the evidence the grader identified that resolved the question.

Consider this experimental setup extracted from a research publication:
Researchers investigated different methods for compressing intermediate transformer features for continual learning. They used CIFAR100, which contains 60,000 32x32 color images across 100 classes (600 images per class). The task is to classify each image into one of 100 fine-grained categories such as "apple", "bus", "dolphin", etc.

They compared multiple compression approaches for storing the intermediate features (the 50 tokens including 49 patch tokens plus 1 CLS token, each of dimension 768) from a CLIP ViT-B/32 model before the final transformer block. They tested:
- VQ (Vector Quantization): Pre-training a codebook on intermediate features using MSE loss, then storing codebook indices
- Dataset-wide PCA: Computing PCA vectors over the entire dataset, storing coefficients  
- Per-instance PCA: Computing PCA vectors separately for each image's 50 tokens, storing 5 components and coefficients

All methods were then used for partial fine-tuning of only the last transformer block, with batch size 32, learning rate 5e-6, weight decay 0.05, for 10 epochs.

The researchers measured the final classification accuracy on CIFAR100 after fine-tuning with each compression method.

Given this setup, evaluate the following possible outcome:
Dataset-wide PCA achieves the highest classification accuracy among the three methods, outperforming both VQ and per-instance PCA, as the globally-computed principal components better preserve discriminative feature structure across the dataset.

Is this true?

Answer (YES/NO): NO